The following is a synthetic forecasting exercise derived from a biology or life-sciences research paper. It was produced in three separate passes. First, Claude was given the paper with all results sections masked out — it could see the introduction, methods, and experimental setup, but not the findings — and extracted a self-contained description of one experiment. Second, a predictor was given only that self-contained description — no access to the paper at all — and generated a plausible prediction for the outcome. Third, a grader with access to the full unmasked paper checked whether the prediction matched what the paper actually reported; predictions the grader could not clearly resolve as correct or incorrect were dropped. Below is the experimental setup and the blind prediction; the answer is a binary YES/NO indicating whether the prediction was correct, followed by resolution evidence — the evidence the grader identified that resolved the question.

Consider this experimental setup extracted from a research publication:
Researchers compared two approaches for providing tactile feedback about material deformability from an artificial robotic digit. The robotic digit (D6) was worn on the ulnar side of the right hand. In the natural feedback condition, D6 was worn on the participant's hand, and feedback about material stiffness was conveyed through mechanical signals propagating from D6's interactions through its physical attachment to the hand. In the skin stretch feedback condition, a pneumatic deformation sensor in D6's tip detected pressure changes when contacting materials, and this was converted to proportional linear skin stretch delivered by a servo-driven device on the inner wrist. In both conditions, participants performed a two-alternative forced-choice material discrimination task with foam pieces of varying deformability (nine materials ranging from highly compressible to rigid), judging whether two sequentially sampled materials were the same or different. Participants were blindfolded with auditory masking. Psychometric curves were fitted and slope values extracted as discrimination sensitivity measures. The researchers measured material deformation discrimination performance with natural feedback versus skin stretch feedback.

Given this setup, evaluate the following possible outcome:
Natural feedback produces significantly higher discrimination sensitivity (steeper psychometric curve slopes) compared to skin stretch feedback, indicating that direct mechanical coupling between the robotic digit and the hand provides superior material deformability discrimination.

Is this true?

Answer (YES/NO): NO